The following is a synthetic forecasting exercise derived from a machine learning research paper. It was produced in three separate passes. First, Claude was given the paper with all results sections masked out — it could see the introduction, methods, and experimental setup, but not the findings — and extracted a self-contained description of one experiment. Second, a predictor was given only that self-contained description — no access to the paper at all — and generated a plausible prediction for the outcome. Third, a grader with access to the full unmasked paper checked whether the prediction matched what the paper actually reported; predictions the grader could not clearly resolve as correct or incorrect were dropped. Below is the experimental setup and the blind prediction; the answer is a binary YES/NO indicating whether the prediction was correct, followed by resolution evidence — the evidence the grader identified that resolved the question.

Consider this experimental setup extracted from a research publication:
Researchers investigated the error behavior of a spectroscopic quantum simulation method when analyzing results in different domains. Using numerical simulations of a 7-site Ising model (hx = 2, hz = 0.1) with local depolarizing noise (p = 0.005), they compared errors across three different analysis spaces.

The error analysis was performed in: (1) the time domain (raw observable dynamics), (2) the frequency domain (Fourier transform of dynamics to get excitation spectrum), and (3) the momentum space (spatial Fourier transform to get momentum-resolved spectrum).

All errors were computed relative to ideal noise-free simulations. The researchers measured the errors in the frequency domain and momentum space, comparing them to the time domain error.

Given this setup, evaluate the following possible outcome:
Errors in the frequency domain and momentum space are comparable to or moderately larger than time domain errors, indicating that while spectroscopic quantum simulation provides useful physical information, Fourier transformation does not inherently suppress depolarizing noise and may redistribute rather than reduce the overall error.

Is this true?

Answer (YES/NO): NO